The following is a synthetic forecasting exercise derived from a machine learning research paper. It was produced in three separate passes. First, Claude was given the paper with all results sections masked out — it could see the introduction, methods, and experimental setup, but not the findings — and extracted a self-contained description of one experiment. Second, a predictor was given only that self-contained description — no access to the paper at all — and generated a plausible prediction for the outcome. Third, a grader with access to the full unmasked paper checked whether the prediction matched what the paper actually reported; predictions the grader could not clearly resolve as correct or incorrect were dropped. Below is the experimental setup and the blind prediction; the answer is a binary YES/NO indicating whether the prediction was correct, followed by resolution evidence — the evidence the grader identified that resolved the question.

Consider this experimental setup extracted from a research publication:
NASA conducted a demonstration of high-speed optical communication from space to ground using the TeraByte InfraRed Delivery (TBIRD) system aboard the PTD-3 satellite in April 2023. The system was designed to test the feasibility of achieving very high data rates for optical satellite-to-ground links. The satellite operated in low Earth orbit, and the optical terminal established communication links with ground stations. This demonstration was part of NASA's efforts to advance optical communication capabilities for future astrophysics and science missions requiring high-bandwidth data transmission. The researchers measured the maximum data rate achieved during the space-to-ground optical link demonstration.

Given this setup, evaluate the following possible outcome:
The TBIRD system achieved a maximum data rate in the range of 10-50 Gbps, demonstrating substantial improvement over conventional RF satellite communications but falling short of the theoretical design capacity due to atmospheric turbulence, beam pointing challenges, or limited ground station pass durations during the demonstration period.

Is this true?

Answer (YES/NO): NO